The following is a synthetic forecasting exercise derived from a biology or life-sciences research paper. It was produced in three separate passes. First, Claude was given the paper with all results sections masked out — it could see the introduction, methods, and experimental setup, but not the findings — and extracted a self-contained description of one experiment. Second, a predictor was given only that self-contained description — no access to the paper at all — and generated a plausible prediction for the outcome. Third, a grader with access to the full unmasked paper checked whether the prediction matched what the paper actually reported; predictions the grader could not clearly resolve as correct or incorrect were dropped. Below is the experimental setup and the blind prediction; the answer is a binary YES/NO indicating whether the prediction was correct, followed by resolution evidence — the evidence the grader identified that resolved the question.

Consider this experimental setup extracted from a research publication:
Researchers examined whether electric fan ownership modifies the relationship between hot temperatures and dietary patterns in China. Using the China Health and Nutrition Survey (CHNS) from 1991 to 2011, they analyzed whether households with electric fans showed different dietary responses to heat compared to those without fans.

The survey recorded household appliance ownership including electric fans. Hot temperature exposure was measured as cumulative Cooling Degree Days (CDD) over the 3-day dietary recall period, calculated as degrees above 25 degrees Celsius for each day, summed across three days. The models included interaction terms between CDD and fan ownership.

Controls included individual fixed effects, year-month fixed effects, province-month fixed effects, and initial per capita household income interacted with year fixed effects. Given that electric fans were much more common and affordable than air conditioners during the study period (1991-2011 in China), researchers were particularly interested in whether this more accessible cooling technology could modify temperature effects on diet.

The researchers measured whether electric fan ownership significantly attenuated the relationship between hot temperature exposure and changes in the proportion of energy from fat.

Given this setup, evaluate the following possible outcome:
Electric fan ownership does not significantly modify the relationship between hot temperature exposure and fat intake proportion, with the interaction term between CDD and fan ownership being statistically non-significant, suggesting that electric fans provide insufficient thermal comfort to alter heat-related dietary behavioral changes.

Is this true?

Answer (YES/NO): NO